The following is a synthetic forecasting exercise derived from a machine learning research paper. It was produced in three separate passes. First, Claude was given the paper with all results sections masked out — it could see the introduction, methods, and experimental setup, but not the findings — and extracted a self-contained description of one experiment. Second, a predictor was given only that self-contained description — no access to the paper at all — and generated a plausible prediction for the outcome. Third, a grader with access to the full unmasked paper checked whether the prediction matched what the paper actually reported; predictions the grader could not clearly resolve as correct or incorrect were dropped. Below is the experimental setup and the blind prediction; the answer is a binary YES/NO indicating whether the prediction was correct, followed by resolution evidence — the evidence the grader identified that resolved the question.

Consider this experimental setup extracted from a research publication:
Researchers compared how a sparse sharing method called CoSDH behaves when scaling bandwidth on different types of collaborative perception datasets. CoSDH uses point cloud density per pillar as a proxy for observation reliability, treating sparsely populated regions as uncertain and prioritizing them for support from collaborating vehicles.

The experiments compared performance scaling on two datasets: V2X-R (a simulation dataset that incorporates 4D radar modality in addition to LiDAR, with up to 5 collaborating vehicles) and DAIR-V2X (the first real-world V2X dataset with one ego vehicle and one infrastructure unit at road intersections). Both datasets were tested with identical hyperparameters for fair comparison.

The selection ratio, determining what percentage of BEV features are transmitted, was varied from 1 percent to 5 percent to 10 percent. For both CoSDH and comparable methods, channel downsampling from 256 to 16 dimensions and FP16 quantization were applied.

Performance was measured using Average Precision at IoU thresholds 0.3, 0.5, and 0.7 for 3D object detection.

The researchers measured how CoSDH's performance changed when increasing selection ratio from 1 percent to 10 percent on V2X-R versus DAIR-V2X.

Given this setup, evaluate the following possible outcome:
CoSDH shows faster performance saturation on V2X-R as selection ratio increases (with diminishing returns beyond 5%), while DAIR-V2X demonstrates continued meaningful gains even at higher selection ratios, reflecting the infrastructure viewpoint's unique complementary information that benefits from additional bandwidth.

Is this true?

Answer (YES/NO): NO